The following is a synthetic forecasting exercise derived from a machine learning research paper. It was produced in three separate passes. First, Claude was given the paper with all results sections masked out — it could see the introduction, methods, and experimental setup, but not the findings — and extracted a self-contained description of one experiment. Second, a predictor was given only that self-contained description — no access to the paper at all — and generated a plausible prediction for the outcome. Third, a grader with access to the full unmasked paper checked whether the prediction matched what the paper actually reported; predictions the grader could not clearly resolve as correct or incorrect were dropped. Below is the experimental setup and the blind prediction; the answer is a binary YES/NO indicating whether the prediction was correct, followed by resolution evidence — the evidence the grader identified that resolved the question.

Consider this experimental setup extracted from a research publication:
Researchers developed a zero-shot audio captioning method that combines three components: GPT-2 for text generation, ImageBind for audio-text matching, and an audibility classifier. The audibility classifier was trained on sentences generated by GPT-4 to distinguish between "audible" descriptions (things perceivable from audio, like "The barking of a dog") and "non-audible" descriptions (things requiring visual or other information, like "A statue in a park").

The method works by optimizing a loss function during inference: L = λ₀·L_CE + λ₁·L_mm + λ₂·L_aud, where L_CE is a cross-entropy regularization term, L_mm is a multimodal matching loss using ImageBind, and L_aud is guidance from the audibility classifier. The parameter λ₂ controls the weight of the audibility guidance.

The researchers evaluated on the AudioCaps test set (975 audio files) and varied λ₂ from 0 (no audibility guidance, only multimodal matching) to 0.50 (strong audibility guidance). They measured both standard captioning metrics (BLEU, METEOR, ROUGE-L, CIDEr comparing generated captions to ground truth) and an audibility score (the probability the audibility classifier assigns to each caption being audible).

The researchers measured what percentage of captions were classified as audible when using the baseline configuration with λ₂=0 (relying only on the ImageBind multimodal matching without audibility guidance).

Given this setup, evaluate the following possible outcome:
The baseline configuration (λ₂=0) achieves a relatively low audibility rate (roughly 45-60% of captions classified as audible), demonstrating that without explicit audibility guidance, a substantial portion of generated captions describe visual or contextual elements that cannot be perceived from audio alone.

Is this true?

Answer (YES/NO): NO